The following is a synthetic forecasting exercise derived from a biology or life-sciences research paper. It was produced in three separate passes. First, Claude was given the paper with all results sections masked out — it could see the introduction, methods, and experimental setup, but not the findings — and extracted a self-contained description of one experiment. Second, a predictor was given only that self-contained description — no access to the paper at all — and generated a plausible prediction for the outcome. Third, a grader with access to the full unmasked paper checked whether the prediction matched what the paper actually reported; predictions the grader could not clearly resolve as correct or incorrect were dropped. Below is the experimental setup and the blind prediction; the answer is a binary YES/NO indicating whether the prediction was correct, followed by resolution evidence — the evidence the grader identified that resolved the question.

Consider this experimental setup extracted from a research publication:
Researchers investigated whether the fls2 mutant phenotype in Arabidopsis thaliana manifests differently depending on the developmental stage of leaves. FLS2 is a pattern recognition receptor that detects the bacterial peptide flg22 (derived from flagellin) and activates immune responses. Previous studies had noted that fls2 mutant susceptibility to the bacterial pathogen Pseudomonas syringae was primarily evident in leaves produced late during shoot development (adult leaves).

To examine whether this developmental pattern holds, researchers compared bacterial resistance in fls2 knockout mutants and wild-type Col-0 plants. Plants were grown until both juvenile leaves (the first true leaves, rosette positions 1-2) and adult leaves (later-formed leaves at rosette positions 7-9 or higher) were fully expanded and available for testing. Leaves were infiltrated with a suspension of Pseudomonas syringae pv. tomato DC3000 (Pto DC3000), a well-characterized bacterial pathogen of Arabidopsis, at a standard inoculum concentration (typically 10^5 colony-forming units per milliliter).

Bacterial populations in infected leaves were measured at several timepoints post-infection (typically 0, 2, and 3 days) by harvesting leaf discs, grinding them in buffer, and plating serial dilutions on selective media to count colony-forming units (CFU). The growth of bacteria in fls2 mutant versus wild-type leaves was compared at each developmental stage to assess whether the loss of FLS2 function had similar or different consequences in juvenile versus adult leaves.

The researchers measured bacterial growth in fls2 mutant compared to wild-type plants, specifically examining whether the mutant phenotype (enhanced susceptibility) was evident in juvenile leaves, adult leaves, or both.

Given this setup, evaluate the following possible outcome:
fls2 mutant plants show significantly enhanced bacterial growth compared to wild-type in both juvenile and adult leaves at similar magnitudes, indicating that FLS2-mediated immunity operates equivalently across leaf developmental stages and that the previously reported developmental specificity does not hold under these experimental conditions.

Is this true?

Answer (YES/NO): NO